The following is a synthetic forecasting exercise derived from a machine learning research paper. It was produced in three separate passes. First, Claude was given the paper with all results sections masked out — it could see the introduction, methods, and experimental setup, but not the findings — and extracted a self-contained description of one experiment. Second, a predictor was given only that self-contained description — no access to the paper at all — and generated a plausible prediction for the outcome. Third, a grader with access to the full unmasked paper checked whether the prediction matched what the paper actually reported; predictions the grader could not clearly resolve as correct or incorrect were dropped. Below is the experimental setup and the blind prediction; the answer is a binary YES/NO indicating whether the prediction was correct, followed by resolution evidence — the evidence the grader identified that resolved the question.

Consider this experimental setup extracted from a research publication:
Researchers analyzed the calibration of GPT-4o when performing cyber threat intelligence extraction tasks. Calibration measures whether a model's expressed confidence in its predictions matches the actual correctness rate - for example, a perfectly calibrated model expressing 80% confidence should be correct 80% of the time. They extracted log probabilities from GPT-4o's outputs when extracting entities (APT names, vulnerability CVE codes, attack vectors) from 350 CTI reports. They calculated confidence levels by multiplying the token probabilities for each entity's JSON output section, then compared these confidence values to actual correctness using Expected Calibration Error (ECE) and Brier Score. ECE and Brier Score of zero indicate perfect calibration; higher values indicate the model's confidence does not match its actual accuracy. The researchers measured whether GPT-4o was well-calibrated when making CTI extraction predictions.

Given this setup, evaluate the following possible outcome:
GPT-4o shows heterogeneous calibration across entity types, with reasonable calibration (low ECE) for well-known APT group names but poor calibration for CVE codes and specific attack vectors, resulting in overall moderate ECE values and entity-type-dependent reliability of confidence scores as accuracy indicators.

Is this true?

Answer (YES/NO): NO